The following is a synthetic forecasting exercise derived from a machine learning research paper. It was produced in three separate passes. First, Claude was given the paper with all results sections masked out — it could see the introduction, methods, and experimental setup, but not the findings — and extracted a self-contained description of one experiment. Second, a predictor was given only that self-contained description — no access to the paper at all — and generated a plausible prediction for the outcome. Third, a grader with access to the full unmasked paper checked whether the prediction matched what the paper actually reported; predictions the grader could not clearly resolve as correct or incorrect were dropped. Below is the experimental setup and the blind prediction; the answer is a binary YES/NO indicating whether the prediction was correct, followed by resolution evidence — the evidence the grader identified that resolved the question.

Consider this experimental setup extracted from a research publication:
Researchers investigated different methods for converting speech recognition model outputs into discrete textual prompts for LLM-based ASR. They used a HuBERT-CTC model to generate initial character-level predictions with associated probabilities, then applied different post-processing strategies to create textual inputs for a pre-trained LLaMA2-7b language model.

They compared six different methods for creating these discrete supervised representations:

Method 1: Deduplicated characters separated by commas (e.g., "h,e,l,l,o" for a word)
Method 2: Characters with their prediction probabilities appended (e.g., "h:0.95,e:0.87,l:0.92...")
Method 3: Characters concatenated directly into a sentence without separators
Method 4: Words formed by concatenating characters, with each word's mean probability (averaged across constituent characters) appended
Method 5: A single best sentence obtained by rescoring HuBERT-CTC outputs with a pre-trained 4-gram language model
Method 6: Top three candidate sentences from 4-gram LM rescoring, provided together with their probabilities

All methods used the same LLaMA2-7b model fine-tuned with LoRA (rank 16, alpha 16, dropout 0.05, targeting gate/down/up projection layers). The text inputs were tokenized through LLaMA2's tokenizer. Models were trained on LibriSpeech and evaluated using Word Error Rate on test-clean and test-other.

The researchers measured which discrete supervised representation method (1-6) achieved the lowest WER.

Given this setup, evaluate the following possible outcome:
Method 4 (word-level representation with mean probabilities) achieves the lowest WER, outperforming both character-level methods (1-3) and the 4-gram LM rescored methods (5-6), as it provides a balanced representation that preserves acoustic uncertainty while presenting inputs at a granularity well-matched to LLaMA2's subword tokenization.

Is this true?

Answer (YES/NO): NO